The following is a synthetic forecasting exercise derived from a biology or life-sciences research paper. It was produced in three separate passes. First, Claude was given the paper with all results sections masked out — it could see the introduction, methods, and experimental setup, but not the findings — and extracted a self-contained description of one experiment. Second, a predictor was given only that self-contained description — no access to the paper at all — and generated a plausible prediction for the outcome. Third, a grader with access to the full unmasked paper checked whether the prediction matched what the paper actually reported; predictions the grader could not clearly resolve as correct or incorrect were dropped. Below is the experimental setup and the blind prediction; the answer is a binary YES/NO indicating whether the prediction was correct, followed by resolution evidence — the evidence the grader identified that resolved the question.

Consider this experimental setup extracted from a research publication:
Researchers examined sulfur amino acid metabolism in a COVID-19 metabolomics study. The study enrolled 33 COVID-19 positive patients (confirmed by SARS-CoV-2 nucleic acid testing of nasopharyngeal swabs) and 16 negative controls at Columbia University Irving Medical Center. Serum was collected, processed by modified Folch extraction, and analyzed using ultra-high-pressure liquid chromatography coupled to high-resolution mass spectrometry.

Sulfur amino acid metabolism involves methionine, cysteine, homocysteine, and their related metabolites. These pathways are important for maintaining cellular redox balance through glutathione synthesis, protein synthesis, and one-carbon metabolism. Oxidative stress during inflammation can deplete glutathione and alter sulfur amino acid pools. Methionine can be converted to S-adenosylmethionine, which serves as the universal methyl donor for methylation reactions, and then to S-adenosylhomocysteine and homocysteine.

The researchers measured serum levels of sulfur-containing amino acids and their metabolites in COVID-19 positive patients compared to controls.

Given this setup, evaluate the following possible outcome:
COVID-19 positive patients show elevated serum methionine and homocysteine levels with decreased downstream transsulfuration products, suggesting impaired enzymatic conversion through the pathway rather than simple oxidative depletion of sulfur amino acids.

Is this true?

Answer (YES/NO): NO